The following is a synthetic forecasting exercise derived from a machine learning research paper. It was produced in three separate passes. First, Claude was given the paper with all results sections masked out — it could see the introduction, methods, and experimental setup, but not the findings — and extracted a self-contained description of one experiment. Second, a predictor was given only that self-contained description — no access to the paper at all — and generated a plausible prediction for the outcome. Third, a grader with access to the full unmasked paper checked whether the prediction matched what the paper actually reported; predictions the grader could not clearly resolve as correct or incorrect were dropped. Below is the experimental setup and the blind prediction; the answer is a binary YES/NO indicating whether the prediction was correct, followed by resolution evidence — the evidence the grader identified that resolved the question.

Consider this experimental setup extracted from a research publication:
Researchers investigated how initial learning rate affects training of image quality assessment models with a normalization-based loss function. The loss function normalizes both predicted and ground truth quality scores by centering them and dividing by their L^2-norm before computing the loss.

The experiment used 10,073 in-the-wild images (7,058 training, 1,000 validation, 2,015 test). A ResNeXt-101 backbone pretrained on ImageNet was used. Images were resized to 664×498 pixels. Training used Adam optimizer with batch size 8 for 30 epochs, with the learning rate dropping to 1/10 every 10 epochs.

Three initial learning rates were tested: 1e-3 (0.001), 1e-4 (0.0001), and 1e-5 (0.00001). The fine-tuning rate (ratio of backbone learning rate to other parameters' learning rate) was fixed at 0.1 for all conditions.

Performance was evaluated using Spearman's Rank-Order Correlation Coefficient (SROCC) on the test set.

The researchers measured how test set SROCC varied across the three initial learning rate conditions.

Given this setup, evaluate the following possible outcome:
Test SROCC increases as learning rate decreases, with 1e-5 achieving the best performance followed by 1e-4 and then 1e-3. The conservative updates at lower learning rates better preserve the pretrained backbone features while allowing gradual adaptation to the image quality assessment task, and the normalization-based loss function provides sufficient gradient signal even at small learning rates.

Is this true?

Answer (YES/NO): NO